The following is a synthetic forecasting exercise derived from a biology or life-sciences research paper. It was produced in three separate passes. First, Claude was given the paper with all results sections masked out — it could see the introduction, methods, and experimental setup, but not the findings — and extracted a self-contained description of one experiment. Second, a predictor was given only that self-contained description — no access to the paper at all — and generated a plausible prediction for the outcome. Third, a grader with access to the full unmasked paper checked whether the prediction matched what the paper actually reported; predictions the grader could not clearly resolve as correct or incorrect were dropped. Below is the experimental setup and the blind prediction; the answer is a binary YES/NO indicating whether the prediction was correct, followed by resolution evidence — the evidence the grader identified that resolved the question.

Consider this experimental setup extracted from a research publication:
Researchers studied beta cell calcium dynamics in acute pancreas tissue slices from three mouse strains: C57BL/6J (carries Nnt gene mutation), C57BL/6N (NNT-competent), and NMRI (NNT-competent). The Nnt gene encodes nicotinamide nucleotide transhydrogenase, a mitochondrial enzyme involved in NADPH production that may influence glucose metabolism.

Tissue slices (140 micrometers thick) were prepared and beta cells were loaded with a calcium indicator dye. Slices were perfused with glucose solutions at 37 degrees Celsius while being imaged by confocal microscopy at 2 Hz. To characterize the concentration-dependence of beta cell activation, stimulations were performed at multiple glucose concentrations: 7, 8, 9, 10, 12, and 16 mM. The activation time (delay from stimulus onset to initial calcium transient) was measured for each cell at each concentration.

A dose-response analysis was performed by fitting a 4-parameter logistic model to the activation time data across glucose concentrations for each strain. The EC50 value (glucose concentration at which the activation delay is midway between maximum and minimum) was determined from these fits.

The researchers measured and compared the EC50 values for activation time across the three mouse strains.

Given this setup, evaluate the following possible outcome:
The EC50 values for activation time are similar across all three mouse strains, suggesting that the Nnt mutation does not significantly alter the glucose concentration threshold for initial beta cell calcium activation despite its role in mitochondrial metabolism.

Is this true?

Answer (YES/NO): NO